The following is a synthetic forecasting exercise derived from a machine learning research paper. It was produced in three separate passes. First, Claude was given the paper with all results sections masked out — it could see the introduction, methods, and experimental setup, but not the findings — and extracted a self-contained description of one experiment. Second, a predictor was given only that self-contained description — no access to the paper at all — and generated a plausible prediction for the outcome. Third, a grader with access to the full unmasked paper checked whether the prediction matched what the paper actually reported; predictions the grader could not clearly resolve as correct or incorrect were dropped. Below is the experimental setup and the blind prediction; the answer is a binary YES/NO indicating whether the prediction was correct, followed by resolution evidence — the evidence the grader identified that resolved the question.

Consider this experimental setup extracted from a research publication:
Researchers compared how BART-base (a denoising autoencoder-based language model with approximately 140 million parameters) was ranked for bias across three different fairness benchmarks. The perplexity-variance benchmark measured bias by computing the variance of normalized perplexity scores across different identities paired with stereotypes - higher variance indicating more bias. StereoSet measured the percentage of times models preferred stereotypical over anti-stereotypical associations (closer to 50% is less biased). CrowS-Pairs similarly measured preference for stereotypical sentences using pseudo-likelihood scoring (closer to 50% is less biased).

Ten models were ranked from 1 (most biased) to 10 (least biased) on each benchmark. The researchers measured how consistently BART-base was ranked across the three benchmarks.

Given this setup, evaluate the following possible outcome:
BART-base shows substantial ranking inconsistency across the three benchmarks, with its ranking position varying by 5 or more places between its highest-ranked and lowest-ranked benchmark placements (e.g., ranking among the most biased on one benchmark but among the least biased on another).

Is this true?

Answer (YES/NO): NO